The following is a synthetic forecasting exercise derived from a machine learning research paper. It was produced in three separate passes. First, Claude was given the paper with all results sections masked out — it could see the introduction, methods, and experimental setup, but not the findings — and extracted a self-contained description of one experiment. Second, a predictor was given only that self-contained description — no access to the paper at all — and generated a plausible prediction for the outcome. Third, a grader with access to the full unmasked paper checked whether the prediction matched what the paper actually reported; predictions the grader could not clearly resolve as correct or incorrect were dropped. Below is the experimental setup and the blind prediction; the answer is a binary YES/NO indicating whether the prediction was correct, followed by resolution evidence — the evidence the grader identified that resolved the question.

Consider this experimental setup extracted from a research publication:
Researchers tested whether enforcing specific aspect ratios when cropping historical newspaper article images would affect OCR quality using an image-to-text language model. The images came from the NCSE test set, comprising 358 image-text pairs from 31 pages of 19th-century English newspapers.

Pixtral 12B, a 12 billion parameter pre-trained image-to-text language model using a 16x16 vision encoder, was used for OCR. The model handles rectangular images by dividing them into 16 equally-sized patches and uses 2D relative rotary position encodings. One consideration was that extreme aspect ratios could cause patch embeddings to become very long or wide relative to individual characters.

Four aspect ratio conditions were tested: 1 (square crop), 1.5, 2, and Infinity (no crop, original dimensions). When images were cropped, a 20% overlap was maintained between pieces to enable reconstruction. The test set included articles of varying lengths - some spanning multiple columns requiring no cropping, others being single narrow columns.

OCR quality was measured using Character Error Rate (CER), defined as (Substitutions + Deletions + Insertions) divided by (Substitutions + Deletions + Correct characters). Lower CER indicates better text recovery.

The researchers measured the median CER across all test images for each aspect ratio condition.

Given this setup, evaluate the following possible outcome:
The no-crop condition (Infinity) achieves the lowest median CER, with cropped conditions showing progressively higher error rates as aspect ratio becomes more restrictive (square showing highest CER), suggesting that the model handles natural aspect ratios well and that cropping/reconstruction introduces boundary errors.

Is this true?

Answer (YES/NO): NO